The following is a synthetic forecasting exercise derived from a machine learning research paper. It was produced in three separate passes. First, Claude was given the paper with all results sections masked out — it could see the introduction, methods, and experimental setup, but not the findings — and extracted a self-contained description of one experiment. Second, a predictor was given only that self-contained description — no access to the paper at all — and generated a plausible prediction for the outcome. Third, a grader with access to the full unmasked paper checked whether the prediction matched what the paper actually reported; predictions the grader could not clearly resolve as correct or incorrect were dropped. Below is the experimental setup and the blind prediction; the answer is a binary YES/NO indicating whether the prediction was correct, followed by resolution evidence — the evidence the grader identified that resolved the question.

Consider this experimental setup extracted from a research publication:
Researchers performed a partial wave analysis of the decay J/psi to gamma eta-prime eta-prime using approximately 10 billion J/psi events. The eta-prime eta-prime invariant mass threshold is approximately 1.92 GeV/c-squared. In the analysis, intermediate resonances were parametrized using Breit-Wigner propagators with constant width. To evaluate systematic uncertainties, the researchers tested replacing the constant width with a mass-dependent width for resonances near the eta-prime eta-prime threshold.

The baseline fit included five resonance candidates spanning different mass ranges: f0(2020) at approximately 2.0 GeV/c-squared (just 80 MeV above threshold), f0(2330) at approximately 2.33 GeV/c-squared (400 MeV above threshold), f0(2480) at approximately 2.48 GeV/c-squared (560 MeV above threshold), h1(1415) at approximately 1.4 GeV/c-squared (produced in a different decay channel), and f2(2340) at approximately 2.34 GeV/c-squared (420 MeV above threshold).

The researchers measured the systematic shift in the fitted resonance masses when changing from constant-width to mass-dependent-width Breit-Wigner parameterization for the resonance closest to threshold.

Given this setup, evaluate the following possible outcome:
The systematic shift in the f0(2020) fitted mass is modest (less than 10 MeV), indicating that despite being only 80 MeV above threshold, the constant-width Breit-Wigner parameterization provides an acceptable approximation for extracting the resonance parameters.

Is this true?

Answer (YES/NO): NO